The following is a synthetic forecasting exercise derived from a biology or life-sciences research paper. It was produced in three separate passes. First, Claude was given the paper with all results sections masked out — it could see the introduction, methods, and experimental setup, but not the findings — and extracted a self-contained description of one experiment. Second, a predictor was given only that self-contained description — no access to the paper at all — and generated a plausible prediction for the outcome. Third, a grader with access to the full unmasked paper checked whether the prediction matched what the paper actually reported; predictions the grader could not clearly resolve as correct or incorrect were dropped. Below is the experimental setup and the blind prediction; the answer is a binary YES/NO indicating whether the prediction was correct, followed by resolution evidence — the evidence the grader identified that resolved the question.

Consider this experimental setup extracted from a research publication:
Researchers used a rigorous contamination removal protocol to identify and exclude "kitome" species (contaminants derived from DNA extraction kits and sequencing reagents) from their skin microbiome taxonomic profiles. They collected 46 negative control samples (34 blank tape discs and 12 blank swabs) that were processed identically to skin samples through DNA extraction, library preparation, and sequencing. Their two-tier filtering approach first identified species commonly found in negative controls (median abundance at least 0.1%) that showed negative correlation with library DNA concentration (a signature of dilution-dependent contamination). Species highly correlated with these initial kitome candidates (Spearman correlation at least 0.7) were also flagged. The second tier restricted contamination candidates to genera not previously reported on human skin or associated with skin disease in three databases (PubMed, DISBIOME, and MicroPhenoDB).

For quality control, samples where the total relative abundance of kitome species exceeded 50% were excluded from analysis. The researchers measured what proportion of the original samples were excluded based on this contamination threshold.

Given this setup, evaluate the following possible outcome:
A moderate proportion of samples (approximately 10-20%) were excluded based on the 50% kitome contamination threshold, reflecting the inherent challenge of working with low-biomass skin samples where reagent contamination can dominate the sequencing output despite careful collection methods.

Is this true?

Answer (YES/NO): NO